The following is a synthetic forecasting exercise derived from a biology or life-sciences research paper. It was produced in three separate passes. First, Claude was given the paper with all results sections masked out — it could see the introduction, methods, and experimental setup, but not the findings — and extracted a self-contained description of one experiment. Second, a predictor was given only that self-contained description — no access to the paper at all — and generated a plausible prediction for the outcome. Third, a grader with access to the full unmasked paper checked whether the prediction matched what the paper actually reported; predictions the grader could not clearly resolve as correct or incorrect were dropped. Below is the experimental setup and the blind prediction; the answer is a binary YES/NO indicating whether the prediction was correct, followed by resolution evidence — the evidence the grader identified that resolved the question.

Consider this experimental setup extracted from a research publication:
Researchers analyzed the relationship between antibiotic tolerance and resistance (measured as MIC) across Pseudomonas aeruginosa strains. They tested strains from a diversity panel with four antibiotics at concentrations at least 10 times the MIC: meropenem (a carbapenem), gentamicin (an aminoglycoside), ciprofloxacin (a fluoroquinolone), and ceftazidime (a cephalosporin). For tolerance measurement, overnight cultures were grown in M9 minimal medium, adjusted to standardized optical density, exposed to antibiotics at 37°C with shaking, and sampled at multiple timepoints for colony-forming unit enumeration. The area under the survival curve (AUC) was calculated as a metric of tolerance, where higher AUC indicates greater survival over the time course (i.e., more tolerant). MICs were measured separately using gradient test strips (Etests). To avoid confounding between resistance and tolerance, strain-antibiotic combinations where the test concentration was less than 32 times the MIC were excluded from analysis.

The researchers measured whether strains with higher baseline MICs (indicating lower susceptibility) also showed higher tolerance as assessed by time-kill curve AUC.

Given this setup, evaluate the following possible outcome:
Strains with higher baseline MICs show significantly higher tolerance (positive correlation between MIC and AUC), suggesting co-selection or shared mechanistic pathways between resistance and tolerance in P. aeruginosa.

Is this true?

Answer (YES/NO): NO